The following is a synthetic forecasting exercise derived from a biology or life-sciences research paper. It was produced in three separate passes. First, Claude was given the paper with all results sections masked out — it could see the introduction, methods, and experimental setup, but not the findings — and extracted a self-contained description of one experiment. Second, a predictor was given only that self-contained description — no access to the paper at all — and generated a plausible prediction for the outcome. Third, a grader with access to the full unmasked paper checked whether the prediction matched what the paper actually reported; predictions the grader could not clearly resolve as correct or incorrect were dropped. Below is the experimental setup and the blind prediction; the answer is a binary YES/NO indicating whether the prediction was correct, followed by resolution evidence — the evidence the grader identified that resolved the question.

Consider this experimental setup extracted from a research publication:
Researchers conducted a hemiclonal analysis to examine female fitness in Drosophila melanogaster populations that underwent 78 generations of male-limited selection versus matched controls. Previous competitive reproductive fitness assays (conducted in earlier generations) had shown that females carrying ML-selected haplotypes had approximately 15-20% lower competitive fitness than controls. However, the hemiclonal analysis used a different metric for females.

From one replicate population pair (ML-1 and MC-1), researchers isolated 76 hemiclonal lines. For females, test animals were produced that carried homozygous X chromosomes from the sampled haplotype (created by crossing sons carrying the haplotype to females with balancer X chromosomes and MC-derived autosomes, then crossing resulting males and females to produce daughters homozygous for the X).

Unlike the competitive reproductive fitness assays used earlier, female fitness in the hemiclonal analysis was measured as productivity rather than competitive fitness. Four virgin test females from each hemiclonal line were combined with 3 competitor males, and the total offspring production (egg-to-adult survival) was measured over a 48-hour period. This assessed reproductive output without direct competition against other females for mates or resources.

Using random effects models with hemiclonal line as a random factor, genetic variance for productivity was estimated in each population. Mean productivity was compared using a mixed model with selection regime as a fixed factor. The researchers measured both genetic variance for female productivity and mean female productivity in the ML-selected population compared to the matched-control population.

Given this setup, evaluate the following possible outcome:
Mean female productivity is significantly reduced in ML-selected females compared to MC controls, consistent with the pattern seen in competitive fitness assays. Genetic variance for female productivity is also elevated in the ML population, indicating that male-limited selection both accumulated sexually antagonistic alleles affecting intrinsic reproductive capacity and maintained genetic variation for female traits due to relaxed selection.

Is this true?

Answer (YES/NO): NO